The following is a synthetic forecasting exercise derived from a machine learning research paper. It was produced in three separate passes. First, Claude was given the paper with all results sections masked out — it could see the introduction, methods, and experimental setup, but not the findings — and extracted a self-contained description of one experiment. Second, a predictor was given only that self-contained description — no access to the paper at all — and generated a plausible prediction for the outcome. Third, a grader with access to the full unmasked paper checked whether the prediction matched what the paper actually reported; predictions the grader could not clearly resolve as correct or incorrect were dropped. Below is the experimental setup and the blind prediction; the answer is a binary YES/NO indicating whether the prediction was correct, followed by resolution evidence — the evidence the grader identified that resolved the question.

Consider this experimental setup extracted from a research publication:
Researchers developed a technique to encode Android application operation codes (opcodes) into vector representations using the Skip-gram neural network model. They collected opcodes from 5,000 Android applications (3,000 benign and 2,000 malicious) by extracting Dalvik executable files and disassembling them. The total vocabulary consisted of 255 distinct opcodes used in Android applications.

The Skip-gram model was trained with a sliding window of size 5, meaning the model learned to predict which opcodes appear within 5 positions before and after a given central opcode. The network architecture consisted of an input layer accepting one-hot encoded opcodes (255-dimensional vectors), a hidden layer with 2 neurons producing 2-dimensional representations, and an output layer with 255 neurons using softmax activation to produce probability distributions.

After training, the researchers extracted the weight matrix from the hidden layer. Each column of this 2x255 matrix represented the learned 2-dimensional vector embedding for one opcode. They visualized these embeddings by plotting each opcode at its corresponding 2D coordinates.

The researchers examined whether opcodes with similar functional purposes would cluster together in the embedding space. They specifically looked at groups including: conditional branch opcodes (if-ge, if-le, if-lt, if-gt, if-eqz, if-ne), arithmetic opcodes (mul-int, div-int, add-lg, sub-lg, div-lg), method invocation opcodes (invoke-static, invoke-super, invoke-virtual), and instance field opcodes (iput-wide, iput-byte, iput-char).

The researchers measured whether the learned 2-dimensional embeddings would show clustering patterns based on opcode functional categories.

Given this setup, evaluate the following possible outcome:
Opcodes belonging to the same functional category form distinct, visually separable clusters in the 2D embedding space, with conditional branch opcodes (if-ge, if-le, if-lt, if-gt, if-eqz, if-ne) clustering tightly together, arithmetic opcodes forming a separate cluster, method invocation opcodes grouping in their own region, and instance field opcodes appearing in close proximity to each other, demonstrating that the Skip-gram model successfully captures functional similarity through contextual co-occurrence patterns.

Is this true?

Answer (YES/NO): YES